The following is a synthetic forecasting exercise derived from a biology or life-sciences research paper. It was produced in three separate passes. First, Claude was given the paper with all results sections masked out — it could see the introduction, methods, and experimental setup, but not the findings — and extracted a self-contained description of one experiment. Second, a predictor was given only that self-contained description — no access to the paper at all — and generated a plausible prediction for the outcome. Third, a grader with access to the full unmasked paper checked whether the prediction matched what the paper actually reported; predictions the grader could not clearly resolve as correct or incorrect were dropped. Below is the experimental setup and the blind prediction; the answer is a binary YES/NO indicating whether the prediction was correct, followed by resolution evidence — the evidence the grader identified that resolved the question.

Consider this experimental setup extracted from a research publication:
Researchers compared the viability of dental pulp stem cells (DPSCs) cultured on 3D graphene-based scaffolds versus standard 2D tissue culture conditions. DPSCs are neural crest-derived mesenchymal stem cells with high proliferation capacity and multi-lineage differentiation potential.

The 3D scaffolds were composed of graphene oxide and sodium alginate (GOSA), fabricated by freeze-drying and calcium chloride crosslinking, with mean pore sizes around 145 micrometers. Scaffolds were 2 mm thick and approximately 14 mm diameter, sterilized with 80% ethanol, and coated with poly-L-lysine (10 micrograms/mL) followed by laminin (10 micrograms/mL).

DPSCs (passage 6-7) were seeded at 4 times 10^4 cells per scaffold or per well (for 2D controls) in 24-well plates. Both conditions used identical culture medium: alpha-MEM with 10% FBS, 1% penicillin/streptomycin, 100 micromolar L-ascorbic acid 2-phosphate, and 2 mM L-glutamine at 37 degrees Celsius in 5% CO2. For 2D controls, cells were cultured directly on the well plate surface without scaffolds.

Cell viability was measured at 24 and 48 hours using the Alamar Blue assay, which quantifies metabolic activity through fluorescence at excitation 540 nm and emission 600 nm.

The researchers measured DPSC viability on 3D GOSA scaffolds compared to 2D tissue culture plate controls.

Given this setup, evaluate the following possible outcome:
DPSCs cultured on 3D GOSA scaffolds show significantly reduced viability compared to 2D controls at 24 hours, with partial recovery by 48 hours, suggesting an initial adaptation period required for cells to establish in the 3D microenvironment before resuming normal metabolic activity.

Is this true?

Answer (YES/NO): NO